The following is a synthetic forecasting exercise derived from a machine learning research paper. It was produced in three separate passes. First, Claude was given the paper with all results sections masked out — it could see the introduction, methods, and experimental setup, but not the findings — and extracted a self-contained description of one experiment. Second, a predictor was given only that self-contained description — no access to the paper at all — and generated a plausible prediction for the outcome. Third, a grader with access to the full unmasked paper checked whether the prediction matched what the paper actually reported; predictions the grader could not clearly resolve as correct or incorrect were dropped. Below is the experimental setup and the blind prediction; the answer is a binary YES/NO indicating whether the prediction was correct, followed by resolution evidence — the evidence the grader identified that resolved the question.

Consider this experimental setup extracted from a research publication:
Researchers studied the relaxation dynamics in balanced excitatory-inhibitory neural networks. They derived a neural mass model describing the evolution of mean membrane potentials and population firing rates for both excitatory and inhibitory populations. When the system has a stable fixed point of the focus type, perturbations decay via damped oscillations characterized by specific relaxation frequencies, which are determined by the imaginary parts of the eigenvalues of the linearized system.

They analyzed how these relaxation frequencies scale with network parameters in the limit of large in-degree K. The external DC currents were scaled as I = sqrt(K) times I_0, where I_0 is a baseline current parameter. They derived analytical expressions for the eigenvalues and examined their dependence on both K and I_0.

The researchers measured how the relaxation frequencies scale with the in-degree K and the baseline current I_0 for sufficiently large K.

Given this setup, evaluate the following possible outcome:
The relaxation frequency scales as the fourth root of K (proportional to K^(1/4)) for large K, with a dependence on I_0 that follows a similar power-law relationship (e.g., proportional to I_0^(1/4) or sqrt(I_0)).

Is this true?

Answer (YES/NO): YES